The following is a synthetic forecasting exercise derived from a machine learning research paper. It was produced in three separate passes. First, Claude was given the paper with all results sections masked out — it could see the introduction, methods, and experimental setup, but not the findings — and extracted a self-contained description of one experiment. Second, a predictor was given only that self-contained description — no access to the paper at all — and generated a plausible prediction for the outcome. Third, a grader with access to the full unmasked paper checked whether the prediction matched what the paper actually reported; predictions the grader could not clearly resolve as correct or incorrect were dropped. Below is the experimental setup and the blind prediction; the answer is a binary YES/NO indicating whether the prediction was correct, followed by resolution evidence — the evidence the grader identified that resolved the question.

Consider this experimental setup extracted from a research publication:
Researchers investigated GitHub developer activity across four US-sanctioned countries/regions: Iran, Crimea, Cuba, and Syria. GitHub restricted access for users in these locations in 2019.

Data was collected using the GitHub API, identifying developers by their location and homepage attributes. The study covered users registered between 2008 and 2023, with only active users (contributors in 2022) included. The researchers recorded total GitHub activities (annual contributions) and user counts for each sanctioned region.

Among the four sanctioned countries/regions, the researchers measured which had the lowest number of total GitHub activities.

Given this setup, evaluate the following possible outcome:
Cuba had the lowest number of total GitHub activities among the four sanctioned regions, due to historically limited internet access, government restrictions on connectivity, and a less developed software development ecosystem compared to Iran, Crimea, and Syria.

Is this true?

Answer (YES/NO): NO